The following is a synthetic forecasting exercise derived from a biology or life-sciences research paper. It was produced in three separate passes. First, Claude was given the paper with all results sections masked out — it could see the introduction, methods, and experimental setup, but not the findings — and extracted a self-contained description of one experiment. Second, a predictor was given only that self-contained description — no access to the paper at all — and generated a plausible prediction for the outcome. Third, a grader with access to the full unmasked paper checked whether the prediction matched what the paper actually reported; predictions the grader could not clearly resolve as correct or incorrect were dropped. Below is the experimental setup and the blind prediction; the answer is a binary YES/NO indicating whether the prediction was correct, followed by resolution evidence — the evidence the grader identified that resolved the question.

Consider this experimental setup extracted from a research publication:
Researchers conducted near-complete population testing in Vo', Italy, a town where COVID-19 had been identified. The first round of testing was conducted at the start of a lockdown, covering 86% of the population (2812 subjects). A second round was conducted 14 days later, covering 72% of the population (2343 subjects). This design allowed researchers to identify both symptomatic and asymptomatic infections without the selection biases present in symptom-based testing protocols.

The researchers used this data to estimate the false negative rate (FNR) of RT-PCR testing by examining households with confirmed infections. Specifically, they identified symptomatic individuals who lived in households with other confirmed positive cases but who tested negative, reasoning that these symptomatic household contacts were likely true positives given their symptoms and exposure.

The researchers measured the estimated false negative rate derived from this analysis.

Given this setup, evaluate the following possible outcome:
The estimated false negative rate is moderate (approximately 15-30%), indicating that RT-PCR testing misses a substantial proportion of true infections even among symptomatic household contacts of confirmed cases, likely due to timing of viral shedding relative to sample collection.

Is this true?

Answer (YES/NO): YES